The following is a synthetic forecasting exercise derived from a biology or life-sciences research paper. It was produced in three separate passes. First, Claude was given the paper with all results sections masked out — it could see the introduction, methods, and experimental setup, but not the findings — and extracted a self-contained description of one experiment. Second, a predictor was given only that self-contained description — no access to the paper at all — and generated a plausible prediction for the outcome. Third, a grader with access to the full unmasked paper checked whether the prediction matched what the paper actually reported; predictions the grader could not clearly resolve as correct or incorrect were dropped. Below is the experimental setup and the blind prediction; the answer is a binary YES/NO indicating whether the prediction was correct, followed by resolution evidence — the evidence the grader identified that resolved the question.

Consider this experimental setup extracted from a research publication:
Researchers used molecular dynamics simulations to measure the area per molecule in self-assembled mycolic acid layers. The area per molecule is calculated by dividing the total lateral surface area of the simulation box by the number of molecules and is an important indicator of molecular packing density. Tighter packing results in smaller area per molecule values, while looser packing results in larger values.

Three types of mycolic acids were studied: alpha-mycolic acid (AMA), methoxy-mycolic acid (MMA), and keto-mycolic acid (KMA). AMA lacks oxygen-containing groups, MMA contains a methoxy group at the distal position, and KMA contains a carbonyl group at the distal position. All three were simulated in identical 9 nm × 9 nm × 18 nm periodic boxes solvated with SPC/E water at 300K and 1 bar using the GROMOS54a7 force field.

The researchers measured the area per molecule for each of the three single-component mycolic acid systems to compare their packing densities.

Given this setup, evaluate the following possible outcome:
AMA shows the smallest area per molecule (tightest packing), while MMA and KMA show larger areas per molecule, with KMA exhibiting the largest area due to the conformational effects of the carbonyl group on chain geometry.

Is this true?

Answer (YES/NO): NO